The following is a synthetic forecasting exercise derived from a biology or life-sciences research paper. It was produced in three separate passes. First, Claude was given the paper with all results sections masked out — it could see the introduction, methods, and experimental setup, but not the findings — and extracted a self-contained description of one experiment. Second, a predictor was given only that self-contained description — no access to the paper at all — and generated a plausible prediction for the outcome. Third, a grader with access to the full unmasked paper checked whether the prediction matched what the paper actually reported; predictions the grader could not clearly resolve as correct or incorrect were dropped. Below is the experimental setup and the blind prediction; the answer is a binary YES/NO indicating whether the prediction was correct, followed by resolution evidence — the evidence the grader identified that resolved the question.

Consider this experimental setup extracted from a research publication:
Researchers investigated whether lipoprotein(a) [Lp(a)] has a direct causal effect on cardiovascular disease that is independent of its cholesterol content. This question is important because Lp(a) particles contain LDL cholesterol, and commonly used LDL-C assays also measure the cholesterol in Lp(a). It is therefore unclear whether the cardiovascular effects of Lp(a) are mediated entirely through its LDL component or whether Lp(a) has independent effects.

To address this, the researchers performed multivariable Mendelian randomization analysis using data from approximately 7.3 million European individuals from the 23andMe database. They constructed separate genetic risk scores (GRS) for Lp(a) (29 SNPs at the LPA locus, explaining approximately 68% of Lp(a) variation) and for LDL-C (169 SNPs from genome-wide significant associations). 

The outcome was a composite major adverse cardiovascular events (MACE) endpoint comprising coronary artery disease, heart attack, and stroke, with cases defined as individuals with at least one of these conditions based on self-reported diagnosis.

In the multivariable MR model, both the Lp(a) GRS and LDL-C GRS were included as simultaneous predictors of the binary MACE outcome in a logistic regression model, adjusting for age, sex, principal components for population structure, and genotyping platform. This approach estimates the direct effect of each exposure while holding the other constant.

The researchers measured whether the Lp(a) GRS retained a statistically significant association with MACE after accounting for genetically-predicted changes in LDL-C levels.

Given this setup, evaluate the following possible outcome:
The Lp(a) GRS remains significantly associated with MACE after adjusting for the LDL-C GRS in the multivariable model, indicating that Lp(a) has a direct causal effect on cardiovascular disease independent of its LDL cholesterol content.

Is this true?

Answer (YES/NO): YES